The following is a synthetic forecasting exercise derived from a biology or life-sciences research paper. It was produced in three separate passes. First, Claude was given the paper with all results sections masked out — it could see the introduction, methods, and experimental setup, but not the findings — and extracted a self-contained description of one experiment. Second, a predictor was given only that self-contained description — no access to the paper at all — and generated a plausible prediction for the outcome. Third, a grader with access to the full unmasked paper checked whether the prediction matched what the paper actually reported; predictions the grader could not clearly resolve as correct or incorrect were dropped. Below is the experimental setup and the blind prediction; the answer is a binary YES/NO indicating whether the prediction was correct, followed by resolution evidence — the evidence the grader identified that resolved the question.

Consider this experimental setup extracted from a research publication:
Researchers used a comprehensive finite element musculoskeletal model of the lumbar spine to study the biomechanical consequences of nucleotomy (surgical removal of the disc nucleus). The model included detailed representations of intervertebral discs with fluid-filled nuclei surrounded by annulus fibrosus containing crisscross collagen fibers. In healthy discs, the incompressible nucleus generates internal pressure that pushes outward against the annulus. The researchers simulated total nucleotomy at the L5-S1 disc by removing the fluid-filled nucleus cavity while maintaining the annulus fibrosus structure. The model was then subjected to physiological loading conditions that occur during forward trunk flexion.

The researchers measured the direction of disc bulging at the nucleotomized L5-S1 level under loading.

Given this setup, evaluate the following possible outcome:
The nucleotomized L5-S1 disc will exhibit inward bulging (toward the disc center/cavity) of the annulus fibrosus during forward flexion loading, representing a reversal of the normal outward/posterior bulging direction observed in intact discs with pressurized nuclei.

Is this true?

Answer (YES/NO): YES